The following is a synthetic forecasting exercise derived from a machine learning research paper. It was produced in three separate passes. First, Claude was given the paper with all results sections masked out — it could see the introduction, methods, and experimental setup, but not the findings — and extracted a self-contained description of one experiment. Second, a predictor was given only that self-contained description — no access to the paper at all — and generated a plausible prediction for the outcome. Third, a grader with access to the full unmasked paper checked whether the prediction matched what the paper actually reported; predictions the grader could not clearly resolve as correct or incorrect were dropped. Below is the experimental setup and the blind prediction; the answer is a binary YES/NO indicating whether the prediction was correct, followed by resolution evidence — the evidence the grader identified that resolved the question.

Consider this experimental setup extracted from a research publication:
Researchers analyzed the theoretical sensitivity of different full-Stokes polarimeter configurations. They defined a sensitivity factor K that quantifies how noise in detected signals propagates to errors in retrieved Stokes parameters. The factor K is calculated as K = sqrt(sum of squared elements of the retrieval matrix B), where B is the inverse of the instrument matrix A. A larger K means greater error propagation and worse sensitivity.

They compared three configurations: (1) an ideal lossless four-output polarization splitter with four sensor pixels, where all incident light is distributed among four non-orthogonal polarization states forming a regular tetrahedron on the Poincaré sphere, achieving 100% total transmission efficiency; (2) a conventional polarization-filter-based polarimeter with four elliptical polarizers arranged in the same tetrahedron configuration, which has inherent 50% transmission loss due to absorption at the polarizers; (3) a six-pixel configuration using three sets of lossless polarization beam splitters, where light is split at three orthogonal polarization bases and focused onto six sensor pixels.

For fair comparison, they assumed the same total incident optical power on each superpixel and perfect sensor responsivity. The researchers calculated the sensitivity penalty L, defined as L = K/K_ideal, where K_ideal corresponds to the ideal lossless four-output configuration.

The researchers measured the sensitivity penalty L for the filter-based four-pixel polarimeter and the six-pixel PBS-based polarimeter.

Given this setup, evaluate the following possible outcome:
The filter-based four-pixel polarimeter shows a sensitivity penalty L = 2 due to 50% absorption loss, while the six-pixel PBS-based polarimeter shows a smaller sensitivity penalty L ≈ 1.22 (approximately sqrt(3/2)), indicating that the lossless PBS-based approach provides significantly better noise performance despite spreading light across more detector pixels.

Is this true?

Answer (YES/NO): YES